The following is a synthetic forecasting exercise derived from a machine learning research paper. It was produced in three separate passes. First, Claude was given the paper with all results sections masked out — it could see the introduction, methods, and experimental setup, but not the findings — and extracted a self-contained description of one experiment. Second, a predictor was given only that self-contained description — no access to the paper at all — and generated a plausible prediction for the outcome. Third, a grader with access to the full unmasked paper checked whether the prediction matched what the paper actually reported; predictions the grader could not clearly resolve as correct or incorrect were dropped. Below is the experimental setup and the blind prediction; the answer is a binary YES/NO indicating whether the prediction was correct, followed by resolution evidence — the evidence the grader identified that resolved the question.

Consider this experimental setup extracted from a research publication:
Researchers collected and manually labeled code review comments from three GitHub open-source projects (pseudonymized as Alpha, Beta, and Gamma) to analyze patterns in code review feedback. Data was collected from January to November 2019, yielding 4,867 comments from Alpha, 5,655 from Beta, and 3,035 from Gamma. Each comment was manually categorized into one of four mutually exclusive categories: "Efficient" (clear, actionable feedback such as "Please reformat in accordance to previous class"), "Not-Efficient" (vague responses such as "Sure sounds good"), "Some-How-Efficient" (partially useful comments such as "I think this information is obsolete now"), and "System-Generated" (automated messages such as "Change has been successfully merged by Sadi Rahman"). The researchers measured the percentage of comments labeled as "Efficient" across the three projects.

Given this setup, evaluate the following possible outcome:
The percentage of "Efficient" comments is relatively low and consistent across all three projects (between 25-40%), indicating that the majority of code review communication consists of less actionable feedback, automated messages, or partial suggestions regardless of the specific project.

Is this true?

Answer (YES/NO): NO